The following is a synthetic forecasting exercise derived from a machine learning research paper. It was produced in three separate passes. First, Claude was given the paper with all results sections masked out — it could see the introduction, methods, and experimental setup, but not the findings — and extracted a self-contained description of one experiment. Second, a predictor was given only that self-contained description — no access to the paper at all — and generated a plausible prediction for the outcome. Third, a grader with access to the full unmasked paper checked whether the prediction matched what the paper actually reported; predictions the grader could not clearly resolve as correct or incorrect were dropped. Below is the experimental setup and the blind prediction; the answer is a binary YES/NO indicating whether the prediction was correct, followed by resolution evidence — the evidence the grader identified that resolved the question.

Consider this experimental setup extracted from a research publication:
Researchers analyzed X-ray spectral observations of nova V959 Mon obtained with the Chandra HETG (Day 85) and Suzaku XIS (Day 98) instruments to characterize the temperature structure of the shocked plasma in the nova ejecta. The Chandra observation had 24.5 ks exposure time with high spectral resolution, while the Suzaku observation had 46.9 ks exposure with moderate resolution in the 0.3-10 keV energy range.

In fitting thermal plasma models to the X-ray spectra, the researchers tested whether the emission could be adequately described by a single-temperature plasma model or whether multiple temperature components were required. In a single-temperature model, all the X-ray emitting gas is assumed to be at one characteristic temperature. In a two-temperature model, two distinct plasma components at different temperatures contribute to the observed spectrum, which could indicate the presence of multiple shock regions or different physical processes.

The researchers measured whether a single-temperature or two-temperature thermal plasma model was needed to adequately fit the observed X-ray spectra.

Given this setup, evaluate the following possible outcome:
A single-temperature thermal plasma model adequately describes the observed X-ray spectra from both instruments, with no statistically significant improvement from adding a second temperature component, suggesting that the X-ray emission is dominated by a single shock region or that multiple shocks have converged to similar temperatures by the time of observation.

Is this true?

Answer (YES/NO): NO